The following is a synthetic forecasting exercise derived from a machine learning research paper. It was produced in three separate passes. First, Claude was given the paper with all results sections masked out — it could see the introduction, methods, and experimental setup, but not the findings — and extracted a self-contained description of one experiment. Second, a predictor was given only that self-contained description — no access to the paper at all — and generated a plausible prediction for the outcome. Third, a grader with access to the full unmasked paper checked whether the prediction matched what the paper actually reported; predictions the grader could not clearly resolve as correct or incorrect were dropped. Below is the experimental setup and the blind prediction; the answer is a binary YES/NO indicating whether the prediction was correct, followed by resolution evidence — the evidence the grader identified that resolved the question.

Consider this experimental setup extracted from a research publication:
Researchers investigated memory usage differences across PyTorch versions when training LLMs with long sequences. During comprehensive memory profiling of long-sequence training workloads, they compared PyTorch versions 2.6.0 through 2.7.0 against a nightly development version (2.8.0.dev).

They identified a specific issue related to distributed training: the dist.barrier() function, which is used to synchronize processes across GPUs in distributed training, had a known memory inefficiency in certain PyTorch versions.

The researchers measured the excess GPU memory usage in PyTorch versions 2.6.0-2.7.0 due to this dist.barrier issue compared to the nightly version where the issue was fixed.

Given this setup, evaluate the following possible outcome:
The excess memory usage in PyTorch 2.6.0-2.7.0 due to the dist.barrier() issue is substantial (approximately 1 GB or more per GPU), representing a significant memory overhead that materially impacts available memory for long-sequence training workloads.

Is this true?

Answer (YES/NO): YES